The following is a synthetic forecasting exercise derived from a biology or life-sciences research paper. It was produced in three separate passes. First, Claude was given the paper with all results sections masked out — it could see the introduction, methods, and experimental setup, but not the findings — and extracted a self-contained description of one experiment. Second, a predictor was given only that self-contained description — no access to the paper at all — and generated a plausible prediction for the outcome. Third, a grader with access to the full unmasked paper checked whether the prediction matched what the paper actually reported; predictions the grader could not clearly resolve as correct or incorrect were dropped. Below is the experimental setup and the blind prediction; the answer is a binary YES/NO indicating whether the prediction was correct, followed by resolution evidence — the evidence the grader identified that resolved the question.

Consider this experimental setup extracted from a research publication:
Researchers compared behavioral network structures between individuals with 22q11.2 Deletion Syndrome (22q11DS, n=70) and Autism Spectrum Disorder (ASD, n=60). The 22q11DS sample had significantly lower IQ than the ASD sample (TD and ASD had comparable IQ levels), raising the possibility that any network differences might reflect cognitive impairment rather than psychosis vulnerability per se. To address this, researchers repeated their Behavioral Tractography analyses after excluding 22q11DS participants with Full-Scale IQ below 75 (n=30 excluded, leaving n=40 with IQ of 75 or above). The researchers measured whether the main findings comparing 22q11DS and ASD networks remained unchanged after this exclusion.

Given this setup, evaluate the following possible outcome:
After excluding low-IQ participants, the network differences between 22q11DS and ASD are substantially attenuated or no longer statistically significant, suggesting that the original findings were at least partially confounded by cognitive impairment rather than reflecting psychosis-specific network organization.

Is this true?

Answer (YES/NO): NO